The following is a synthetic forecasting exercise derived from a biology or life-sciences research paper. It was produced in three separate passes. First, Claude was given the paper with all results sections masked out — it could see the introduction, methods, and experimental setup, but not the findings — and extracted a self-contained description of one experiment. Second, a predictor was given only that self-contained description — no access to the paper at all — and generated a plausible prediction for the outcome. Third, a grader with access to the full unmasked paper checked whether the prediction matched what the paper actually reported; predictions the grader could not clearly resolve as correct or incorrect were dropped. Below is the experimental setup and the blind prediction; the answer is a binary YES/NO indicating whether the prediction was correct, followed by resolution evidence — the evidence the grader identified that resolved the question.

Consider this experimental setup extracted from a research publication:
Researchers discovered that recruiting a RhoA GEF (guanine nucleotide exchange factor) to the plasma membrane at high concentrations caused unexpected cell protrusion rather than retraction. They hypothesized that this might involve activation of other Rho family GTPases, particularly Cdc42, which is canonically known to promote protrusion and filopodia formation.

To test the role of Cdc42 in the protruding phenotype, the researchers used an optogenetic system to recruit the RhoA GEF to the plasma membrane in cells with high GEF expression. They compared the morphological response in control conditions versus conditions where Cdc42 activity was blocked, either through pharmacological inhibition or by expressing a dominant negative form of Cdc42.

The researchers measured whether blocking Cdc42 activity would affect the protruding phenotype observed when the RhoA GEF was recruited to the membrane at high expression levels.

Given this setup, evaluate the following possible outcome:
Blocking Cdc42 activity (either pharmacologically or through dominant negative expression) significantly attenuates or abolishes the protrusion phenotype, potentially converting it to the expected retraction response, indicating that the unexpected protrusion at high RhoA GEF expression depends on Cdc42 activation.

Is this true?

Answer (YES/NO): YES